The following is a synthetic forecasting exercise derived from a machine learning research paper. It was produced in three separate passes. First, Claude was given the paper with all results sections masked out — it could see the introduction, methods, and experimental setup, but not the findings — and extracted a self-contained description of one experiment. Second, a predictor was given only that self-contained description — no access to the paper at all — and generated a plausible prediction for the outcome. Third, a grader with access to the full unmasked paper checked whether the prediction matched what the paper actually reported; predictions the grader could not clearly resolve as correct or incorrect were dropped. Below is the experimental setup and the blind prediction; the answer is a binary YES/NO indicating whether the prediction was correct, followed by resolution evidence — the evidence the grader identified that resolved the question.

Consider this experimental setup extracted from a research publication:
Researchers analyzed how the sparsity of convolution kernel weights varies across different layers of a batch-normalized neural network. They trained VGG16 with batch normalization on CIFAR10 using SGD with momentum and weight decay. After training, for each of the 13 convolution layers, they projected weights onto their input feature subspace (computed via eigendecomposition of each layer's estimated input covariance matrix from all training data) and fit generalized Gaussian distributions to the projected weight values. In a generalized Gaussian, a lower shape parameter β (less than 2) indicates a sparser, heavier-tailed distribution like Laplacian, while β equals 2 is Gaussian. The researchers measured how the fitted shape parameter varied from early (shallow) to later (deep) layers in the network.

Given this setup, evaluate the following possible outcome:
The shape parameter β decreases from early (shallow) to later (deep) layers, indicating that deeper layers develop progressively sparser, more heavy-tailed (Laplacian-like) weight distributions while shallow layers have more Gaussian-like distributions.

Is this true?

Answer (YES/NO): NO